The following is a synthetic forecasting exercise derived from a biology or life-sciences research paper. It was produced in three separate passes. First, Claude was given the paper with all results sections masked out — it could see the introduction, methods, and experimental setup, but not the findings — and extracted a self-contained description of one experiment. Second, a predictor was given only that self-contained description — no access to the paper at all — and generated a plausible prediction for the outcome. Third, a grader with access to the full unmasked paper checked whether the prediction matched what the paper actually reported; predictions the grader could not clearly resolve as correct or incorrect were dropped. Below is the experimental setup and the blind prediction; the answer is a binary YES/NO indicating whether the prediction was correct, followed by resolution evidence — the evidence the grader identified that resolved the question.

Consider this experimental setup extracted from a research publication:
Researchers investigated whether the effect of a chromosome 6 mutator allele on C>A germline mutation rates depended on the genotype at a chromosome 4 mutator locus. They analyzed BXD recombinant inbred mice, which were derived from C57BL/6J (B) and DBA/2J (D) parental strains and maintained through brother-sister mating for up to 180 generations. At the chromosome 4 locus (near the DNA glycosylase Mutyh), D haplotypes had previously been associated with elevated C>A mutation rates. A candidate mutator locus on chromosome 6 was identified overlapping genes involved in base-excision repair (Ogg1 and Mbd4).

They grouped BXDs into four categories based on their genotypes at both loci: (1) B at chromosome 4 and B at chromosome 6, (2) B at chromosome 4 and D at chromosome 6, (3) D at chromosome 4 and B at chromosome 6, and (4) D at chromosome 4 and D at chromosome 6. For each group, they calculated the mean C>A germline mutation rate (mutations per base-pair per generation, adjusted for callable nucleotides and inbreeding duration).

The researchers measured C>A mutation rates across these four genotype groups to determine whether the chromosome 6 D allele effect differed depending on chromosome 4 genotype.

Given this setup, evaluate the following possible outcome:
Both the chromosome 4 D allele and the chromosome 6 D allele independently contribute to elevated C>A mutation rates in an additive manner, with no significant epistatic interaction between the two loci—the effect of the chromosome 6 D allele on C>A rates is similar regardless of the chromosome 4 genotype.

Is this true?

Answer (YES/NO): NO